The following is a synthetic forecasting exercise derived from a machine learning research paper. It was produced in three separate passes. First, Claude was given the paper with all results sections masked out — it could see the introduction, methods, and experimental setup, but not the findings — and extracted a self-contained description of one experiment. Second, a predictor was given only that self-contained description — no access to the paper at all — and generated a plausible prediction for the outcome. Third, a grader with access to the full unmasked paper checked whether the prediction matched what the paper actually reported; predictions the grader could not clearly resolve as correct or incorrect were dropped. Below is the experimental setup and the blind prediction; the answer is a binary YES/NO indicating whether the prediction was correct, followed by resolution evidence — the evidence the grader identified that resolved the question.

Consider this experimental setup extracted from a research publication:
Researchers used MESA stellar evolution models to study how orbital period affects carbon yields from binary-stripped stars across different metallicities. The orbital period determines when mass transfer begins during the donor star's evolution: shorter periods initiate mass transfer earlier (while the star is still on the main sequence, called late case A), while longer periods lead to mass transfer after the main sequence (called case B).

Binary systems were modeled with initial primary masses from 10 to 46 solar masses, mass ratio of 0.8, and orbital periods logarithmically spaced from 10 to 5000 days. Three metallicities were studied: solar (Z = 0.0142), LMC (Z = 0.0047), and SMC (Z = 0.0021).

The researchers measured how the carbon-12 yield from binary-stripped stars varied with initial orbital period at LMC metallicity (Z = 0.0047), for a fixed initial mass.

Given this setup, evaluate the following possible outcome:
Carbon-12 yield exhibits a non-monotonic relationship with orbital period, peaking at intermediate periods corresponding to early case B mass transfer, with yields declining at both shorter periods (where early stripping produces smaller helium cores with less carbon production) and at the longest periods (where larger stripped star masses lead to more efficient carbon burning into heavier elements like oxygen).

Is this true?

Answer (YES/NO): NO